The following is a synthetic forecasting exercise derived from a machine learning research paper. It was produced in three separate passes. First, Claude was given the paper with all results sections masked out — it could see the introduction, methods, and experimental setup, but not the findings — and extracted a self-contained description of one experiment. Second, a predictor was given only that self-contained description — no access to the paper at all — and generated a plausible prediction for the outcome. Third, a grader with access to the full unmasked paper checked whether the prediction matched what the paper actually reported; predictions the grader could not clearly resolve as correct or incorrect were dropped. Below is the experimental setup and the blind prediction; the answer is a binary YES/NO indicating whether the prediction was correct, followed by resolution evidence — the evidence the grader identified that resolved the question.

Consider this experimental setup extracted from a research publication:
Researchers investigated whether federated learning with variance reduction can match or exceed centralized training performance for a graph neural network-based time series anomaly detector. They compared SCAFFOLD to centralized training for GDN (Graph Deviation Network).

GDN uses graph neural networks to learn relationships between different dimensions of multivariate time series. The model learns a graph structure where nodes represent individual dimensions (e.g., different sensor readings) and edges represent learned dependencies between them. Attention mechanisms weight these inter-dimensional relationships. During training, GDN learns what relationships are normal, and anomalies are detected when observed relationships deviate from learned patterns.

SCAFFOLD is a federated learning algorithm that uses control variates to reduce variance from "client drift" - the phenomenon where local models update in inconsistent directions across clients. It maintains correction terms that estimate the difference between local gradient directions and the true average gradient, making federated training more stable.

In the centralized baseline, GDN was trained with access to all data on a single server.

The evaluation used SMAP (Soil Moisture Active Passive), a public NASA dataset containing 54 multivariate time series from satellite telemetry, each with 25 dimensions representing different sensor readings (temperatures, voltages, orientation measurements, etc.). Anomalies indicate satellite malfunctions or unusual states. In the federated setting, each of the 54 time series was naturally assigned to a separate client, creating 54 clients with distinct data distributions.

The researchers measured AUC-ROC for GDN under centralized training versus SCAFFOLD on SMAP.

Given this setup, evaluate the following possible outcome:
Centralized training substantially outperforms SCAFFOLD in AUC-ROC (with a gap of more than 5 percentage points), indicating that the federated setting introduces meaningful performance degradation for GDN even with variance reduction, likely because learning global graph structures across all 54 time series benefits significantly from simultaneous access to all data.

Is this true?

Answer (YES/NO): NO